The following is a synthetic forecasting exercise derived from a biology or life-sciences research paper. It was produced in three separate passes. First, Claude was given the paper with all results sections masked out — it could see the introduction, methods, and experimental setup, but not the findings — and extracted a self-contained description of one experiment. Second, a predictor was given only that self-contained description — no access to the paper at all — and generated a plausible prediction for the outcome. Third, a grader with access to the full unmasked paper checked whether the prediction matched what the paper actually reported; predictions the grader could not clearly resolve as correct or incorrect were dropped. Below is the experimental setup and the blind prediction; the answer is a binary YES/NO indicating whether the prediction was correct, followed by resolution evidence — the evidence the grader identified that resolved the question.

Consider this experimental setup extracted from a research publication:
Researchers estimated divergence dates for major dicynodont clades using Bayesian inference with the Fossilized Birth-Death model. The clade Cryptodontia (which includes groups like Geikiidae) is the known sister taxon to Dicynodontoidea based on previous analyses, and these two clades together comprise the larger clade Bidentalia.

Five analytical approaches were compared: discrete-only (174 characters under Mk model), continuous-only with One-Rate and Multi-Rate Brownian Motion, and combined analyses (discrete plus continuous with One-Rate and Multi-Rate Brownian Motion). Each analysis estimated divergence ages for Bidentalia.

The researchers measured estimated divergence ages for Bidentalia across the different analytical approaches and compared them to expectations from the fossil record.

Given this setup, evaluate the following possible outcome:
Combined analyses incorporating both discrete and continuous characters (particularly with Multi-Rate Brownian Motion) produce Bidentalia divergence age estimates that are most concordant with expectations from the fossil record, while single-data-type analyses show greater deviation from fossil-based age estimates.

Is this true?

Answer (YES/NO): NO